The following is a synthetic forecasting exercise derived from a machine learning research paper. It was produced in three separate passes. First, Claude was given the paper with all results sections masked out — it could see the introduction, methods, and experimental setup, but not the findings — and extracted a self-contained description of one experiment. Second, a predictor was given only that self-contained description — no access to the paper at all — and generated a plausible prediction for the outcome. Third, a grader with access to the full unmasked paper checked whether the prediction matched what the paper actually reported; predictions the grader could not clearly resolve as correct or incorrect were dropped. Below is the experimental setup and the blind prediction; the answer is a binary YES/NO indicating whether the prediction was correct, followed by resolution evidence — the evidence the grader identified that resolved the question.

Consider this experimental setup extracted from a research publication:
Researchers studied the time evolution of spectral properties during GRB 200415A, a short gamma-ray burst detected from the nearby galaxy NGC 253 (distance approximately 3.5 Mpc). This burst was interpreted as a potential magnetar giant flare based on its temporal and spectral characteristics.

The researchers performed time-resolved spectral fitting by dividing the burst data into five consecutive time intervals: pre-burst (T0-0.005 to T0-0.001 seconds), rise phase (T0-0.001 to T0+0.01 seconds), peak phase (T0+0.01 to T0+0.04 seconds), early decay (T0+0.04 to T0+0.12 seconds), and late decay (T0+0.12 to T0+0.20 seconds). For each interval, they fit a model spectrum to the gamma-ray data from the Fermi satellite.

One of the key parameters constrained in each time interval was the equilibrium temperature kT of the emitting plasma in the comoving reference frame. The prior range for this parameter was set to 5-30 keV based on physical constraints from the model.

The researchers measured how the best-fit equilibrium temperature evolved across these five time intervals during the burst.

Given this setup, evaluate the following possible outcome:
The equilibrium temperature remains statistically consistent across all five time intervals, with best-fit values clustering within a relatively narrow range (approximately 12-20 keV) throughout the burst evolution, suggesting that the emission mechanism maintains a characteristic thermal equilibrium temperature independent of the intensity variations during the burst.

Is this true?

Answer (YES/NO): NO